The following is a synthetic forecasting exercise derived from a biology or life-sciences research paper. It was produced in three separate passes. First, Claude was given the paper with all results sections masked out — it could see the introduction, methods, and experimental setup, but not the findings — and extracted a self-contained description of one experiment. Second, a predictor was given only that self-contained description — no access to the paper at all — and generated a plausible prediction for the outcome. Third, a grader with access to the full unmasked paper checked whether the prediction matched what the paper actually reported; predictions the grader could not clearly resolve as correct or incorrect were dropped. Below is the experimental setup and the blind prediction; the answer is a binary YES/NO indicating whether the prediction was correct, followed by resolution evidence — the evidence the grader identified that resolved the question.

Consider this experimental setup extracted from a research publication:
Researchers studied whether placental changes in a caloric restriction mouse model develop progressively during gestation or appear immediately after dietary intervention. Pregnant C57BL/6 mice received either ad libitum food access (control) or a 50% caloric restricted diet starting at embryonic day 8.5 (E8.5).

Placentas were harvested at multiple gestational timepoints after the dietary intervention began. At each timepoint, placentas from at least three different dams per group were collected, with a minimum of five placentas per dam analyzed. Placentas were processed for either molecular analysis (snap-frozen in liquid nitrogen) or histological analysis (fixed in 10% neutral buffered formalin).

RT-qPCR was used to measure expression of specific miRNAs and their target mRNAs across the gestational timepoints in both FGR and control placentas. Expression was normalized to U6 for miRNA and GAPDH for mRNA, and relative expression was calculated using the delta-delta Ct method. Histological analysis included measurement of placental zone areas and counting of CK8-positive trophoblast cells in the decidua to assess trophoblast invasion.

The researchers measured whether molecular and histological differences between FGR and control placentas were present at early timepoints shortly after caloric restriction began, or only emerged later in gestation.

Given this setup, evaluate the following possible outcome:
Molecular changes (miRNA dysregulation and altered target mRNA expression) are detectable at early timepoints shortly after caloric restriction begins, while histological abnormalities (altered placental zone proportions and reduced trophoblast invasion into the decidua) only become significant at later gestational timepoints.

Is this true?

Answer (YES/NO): NO